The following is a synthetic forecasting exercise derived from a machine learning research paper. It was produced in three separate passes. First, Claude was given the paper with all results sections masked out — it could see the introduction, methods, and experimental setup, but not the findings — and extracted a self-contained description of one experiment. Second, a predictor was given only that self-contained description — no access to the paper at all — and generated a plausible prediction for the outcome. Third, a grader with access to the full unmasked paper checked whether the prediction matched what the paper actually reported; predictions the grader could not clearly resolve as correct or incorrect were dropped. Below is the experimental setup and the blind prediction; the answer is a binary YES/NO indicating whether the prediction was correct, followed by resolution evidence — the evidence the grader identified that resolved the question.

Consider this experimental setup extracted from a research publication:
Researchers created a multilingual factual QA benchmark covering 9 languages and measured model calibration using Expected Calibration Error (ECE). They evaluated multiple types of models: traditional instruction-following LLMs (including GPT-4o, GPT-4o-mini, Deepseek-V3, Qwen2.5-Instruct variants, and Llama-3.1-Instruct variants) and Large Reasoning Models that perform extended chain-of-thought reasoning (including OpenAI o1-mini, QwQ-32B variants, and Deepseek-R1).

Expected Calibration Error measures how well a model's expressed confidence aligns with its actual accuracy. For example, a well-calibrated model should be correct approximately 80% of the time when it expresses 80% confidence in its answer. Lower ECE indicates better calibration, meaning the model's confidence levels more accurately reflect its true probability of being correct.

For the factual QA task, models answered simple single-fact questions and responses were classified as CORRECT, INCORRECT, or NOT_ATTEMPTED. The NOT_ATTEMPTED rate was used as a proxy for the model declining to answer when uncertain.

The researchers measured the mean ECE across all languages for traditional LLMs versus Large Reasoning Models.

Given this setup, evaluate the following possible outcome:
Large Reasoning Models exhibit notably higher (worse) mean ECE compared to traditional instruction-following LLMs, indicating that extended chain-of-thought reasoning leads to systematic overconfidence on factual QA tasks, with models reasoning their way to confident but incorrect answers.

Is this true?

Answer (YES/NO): NO